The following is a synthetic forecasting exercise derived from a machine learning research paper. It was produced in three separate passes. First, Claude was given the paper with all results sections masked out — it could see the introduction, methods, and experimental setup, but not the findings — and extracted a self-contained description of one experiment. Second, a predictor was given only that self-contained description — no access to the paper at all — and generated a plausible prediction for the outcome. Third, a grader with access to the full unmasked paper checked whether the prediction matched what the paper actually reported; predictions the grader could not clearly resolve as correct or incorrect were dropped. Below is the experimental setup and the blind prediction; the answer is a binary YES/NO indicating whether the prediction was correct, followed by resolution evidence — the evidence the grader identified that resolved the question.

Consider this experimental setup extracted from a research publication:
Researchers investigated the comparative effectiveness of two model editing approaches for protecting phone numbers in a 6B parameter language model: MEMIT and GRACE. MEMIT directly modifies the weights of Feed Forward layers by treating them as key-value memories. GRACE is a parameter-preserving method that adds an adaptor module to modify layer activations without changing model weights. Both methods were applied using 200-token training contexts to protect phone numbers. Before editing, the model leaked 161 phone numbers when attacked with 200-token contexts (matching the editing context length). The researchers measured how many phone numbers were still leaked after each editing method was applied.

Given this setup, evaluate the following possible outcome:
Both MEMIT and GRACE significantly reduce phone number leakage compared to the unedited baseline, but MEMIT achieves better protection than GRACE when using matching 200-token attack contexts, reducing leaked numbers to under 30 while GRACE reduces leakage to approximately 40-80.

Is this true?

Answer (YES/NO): NO